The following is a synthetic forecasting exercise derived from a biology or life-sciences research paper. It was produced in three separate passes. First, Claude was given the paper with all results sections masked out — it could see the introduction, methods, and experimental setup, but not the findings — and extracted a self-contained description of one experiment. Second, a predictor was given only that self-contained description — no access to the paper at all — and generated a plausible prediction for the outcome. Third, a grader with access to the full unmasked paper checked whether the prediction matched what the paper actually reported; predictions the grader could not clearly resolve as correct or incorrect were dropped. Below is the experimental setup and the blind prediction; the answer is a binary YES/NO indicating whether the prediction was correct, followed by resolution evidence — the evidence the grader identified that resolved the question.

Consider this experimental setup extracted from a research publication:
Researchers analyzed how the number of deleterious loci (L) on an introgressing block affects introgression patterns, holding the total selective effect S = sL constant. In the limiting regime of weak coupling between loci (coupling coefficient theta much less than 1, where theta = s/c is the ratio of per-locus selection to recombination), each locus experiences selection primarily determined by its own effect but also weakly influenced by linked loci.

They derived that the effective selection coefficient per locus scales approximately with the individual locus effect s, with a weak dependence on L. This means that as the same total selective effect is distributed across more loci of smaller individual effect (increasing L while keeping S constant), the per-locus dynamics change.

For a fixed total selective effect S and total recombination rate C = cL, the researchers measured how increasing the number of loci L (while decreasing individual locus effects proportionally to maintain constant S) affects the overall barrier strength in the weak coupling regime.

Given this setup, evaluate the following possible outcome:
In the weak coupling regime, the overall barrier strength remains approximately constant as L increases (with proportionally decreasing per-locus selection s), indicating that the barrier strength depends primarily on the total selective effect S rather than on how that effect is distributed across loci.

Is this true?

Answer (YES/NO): NO